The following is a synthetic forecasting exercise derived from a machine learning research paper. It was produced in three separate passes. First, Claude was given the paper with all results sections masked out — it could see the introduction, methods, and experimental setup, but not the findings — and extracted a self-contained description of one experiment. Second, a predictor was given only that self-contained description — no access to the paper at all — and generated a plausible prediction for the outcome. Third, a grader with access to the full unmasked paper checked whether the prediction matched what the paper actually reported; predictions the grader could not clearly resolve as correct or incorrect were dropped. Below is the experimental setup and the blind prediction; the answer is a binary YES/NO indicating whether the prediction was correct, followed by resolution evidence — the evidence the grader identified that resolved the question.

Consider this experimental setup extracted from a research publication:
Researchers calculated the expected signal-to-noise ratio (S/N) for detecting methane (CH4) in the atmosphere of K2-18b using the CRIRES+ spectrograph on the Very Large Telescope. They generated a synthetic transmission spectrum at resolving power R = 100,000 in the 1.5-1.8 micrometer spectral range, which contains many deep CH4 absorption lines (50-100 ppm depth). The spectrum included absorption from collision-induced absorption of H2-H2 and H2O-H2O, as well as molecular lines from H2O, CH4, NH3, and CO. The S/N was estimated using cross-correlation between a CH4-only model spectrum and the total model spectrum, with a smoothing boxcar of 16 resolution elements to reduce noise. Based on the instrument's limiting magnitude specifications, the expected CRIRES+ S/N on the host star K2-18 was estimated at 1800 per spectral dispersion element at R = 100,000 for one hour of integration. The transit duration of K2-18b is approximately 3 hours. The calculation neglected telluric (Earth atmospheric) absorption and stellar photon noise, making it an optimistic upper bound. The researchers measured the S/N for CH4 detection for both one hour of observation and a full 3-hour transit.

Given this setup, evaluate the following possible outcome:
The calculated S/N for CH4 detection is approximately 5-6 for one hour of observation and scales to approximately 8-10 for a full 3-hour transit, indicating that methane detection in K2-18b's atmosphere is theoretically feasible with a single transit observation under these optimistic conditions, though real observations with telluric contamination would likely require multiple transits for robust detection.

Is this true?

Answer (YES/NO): NO